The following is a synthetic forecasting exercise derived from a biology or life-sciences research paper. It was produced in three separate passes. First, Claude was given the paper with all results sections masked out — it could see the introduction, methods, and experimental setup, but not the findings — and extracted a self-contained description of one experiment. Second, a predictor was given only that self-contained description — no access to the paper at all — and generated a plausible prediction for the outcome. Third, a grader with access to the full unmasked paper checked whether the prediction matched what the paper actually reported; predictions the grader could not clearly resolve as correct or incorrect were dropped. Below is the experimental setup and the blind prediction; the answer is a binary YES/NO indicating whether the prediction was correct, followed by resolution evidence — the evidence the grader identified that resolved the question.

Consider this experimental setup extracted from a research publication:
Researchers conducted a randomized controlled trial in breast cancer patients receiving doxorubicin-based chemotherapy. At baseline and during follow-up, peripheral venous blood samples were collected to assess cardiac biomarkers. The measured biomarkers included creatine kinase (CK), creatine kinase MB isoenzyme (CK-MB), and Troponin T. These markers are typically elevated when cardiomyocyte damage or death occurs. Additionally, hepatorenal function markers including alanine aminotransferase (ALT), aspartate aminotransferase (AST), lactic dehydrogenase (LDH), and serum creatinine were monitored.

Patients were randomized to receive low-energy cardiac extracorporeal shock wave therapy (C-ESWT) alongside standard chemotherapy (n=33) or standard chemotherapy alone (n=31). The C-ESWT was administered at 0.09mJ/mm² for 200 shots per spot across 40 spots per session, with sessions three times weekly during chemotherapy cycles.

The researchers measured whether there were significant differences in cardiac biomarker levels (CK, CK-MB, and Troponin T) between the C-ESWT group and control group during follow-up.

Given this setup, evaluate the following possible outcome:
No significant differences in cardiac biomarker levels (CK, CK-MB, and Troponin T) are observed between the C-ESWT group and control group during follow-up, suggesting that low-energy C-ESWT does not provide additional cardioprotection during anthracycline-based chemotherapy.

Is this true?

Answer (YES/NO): NO